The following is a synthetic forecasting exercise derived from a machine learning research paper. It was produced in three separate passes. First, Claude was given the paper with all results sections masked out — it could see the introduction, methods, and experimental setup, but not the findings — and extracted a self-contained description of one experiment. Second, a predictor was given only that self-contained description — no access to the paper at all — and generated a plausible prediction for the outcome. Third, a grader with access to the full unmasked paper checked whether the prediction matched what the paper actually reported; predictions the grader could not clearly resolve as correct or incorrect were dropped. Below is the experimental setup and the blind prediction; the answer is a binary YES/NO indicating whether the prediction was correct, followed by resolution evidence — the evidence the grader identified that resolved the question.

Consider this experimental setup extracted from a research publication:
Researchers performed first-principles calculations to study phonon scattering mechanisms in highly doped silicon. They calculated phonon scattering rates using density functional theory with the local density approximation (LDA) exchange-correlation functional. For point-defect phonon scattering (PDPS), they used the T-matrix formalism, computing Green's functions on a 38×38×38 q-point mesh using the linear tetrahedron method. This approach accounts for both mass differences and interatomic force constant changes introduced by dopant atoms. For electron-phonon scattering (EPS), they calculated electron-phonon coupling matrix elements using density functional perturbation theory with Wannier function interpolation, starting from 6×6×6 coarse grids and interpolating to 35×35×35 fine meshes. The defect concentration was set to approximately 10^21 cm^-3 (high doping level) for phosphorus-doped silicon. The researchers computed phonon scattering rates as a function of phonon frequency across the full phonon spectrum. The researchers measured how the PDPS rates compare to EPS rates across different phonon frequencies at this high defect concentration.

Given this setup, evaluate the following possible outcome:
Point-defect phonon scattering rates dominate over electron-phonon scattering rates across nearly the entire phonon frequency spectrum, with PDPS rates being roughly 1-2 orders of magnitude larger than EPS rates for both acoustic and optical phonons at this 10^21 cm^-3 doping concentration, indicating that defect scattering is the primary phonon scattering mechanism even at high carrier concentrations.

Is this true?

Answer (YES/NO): NO